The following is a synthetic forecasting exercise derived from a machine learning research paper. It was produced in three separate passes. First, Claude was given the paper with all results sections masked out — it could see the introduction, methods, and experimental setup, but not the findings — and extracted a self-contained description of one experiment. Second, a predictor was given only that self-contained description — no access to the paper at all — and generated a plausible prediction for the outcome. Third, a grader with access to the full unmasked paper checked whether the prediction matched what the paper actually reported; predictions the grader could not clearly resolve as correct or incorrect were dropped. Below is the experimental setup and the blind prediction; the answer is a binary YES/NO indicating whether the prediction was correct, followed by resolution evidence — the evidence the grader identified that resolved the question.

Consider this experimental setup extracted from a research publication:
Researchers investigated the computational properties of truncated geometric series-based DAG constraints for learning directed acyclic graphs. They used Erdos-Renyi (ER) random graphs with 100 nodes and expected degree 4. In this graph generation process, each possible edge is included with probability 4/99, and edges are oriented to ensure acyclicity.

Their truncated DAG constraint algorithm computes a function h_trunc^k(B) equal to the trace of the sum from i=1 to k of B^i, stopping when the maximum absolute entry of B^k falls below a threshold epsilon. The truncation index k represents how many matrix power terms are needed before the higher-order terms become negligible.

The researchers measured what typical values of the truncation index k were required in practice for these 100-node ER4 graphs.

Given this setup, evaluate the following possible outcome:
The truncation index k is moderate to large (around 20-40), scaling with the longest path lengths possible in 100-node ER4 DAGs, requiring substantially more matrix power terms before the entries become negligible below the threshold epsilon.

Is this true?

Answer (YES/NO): NO